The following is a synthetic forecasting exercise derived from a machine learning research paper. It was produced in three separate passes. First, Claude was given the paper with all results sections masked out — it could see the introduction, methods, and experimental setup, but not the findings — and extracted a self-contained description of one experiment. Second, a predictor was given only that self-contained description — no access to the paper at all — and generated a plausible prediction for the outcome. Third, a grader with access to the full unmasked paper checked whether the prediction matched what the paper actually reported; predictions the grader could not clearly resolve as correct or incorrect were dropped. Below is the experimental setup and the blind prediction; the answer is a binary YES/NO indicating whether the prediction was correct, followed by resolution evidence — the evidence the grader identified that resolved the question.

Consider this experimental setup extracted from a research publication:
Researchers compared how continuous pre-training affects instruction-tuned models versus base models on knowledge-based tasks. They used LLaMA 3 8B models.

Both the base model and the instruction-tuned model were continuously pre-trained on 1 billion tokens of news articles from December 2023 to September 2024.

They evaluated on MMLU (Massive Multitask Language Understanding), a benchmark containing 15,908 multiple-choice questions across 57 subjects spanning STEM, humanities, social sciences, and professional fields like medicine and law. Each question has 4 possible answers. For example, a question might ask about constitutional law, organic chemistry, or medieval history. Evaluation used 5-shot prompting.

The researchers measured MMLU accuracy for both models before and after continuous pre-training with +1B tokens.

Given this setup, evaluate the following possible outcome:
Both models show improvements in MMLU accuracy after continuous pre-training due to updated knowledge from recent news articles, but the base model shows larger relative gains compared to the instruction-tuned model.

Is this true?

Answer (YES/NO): NO